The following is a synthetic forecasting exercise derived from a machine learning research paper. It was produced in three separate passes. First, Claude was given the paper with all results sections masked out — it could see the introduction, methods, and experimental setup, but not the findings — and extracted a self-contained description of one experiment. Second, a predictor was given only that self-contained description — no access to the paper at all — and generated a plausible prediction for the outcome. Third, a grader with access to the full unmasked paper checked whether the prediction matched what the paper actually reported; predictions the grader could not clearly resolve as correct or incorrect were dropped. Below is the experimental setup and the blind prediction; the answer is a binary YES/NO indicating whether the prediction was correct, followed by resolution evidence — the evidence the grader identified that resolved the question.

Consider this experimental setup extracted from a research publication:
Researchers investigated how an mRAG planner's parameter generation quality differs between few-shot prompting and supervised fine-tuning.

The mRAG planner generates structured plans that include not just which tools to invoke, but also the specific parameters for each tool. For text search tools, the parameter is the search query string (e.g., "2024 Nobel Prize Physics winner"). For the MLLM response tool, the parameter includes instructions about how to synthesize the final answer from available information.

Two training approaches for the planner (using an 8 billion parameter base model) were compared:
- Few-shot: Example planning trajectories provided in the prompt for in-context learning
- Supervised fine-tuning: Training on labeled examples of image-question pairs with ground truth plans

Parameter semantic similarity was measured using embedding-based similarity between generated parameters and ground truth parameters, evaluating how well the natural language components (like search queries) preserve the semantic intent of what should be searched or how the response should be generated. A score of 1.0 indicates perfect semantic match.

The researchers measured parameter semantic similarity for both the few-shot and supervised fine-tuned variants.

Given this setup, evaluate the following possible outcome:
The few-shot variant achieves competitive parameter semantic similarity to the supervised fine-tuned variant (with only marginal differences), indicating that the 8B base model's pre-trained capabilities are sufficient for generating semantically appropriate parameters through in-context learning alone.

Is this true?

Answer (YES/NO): YES